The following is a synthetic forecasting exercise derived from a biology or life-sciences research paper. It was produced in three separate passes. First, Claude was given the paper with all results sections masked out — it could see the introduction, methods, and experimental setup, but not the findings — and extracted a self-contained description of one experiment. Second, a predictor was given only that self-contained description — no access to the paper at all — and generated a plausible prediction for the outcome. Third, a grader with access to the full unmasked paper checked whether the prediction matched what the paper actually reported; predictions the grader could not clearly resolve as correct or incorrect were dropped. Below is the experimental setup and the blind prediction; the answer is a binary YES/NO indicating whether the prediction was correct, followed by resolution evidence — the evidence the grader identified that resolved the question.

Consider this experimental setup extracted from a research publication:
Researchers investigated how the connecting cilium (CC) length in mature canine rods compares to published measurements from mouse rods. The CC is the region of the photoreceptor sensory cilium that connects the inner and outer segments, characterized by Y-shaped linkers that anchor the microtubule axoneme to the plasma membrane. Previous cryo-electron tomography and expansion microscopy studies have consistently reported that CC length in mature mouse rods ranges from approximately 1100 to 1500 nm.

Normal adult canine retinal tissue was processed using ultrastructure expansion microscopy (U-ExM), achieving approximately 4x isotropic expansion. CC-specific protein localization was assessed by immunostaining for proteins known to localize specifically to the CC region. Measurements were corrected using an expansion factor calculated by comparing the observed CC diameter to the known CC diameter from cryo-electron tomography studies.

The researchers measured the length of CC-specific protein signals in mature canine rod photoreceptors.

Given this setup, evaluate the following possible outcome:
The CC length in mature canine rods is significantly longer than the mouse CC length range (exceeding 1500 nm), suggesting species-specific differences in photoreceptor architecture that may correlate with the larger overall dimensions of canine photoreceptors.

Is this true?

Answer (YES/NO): NO